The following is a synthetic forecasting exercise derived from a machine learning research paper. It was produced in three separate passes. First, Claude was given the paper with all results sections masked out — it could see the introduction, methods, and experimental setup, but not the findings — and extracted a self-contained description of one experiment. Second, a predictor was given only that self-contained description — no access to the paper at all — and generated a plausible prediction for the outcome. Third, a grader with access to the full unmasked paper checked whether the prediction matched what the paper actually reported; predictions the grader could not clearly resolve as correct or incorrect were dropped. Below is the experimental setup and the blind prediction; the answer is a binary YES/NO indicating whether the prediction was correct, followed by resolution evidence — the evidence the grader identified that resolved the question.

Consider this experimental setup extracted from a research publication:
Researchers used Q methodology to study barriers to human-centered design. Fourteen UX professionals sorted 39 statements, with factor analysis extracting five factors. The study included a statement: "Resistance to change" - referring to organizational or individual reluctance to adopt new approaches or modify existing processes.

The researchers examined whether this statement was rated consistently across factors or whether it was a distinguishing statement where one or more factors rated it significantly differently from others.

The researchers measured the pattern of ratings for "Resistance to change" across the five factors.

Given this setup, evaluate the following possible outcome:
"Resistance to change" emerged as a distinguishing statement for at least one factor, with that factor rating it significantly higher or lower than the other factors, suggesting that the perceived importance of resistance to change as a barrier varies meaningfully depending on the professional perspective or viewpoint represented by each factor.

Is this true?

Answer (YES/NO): YES